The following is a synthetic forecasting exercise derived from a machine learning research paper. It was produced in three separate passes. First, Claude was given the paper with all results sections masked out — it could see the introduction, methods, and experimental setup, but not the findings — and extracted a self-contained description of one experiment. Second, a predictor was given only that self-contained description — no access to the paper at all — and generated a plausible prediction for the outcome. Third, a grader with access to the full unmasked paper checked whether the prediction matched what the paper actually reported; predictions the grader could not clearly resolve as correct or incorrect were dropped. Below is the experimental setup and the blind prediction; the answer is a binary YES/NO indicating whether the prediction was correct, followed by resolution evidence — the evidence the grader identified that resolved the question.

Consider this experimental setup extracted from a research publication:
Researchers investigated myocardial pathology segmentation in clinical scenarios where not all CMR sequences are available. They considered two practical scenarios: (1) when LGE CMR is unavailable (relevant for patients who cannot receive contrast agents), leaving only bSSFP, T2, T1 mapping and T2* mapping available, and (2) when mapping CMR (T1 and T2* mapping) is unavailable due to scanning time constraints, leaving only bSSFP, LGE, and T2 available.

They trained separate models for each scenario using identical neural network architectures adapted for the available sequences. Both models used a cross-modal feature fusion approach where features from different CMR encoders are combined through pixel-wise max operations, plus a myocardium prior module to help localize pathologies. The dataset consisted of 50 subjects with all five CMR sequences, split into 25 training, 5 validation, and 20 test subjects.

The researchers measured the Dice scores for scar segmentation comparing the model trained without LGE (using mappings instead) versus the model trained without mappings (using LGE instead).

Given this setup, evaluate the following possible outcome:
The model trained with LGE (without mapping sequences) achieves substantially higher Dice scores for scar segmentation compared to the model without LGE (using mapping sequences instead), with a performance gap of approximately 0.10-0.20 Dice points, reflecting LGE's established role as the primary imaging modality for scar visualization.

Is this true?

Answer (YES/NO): YES